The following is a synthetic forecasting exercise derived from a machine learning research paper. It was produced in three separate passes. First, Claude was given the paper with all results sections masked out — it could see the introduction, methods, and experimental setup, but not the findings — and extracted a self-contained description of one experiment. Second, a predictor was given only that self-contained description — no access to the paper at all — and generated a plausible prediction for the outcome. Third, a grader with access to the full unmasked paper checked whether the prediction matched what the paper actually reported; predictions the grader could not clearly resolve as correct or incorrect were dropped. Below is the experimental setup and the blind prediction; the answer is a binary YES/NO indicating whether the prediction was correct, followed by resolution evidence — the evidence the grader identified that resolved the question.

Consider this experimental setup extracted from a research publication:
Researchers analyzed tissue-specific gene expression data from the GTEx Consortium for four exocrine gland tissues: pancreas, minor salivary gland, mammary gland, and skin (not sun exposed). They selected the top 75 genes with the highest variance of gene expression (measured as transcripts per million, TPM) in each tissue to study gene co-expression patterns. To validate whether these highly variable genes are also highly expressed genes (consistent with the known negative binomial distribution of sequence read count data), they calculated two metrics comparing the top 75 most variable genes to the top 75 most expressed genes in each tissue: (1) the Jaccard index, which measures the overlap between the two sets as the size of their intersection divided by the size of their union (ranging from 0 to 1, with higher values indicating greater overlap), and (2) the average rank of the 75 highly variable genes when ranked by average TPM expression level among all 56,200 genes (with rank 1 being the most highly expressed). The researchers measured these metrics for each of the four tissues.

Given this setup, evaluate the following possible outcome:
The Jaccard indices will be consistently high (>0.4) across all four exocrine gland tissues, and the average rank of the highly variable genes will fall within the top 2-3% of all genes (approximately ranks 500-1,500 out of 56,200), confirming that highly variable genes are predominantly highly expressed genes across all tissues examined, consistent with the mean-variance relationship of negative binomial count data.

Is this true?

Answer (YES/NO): NO